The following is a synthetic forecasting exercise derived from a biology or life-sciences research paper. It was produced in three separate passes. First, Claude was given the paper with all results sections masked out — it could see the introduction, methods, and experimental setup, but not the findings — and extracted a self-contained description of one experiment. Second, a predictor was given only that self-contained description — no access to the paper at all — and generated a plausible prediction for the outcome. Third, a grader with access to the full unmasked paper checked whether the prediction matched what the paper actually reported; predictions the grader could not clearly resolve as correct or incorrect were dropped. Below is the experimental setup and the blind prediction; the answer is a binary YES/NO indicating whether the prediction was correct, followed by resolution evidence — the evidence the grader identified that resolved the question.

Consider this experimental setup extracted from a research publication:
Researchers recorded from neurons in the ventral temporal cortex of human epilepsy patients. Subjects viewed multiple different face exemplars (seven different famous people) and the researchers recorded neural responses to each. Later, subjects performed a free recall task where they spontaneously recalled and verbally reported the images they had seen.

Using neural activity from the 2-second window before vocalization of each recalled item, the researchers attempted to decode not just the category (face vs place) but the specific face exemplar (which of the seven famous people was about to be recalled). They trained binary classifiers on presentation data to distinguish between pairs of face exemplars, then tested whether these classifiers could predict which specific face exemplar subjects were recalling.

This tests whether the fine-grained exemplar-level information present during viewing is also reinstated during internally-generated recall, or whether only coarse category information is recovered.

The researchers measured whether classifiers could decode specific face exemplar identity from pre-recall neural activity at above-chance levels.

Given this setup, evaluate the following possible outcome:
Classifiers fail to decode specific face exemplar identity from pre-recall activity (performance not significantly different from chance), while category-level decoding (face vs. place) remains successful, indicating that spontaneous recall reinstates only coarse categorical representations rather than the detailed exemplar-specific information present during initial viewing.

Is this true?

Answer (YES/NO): NO